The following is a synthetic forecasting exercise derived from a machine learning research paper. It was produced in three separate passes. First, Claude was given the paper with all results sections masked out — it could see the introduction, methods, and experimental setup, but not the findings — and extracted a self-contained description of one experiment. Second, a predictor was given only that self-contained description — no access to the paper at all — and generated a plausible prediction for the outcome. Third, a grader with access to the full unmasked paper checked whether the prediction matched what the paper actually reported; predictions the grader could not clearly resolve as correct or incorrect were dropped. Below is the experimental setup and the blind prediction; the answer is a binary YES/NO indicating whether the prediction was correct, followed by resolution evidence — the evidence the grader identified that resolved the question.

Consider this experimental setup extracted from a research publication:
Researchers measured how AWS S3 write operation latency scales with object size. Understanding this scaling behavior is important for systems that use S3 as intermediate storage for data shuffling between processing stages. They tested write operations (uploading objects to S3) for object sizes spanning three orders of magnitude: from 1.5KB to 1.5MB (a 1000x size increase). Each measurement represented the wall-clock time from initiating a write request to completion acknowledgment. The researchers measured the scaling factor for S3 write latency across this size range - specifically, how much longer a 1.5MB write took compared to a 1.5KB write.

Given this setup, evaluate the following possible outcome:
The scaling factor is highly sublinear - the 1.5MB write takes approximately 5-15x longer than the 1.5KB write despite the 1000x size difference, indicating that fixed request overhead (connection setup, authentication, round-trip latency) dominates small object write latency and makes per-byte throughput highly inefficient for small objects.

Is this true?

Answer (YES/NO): YES